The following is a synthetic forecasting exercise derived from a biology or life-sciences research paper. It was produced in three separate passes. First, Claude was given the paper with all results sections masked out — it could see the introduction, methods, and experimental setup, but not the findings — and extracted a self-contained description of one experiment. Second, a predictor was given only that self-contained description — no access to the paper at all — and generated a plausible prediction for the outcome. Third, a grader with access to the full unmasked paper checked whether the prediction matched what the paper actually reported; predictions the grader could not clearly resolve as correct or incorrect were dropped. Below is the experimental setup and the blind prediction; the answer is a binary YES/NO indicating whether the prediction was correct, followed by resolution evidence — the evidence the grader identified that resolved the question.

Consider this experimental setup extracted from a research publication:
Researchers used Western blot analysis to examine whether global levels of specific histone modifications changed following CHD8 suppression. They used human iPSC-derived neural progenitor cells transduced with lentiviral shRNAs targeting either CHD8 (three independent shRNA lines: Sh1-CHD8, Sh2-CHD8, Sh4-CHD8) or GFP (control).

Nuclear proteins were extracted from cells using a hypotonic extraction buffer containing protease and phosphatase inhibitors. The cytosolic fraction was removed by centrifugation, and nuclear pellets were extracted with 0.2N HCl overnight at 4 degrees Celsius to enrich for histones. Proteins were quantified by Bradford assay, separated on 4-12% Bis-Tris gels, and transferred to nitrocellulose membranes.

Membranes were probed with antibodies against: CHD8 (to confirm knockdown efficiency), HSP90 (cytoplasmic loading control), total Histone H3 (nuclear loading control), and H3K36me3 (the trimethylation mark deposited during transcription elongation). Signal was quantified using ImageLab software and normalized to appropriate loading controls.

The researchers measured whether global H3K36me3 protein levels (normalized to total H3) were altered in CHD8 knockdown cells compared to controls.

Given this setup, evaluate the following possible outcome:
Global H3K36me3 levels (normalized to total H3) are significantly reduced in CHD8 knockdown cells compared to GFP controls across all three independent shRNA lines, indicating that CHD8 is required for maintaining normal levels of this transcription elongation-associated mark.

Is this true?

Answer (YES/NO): YES